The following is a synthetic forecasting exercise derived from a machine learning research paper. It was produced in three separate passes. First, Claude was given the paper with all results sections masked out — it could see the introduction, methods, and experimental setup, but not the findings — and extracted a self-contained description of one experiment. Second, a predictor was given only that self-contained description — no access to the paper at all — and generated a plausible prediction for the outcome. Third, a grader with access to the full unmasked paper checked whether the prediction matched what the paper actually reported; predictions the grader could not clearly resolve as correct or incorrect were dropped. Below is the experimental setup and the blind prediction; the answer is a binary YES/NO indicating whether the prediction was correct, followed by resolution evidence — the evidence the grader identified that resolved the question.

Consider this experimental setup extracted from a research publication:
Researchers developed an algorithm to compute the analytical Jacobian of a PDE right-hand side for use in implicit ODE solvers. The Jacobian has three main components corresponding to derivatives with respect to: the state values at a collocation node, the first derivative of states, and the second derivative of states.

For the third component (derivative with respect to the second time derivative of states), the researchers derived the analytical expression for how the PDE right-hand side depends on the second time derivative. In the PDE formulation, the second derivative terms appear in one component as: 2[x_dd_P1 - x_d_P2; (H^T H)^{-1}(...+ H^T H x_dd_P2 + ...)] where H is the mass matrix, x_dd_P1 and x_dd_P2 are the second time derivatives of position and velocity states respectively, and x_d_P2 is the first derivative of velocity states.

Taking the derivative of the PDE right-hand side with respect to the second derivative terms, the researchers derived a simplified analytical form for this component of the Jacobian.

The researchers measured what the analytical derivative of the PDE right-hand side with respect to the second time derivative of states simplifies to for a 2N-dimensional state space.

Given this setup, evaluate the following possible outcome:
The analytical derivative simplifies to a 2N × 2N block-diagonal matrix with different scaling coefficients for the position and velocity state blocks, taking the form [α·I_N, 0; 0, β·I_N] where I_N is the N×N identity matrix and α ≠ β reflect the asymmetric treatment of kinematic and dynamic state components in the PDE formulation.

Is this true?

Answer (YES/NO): NO